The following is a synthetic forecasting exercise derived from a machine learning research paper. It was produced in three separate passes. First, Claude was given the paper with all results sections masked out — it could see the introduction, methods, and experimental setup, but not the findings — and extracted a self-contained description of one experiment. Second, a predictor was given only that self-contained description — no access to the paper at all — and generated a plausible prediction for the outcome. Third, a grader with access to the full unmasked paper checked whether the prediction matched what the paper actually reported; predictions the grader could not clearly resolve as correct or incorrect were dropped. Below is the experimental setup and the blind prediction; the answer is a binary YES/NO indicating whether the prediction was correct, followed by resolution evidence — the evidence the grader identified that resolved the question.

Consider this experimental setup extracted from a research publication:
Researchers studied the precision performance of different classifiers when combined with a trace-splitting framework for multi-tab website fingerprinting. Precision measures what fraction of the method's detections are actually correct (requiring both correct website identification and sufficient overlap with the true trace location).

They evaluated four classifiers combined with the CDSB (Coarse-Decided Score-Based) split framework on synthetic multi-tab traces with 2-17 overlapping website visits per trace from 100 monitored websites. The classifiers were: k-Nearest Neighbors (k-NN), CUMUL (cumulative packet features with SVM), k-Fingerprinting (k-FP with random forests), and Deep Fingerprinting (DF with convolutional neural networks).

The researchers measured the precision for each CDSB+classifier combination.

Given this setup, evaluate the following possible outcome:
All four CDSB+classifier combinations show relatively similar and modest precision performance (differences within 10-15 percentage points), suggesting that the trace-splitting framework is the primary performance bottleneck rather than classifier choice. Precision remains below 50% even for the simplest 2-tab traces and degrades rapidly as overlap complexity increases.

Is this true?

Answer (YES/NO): NO